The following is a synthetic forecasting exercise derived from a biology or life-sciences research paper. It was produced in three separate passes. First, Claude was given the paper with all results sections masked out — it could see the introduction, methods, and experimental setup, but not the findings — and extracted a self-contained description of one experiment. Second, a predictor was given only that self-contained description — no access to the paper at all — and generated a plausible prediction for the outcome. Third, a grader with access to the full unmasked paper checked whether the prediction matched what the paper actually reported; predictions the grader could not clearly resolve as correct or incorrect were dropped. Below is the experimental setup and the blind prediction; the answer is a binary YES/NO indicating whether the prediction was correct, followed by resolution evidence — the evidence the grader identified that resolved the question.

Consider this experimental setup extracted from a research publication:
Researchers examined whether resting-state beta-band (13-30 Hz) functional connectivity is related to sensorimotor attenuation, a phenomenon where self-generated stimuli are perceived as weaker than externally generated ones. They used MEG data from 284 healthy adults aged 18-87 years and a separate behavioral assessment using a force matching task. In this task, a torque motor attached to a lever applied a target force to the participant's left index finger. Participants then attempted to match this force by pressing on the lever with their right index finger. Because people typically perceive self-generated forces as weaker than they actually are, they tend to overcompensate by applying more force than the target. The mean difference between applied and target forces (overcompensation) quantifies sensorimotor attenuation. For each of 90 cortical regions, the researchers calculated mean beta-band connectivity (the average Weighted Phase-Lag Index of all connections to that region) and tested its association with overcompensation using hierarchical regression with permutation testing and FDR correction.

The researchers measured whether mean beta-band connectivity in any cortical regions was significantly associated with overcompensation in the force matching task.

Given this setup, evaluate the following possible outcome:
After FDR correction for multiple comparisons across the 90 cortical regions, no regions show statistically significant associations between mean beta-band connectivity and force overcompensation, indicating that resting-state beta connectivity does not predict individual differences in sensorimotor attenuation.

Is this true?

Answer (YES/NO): NO